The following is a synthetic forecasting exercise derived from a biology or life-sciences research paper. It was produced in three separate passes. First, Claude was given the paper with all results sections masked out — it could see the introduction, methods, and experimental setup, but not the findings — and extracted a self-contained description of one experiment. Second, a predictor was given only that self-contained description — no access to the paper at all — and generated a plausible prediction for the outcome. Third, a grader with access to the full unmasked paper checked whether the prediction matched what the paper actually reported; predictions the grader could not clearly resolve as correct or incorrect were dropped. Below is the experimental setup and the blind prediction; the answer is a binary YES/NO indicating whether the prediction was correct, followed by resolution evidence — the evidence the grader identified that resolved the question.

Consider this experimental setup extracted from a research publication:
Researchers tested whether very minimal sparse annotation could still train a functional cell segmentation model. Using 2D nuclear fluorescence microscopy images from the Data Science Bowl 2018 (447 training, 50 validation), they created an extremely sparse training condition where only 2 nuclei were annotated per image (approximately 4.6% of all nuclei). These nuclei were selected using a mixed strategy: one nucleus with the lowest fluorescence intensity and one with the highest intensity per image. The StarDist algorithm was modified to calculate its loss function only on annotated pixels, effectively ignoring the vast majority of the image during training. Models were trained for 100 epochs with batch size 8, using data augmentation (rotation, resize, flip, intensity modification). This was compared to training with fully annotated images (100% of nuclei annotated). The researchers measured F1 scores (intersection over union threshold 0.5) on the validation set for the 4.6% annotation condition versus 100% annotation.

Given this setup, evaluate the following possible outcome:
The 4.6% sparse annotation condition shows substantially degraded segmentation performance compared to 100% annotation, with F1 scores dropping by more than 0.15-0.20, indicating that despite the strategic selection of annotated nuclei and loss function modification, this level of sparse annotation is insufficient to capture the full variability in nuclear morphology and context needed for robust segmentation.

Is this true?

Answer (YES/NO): NO